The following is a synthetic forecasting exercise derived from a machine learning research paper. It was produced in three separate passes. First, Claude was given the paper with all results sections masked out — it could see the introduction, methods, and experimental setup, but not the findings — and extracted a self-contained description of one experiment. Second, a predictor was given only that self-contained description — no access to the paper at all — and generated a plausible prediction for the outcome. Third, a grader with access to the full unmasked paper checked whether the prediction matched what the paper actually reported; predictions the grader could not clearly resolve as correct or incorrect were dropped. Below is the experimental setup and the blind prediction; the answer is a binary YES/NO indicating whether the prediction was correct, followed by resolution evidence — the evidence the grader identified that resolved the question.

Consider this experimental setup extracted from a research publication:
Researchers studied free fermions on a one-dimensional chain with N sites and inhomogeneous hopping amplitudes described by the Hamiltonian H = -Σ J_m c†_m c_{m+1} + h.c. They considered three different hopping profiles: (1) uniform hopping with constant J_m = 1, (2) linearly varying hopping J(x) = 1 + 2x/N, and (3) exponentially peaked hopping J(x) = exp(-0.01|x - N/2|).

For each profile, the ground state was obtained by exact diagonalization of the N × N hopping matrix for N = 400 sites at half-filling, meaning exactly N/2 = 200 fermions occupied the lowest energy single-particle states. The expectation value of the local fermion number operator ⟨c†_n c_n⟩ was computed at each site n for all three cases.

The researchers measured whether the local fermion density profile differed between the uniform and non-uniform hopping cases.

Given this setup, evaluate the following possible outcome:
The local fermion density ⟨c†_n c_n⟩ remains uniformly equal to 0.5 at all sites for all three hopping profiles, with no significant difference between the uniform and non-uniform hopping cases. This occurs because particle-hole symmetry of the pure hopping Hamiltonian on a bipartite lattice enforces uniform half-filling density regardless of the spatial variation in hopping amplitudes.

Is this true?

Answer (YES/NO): YES